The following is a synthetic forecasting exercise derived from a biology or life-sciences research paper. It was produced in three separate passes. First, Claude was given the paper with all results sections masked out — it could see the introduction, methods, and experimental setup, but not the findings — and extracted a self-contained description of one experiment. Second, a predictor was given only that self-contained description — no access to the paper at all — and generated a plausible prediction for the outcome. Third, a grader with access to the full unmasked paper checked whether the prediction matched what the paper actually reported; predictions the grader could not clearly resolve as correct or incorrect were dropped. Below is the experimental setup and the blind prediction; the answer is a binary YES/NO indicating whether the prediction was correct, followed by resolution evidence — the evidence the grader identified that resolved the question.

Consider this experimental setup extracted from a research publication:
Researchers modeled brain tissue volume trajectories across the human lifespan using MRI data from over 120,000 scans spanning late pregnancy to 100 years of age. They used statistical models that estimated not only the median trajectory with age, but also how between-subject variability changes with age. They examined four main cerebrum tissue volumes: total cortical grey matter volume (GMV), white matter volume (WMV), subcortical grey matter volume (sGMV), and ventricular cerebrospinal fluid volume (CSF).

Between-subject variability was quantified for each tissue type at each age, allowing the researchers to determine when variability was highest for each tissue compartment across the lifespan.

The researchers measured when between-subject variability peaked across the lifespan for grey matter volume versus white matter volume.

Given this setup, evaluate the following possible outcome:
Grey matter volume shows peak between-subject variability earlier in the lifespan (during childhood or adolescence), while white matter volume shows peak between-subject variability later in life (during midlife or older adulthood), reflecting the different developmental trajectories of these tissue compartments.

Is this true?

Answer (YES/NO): YES